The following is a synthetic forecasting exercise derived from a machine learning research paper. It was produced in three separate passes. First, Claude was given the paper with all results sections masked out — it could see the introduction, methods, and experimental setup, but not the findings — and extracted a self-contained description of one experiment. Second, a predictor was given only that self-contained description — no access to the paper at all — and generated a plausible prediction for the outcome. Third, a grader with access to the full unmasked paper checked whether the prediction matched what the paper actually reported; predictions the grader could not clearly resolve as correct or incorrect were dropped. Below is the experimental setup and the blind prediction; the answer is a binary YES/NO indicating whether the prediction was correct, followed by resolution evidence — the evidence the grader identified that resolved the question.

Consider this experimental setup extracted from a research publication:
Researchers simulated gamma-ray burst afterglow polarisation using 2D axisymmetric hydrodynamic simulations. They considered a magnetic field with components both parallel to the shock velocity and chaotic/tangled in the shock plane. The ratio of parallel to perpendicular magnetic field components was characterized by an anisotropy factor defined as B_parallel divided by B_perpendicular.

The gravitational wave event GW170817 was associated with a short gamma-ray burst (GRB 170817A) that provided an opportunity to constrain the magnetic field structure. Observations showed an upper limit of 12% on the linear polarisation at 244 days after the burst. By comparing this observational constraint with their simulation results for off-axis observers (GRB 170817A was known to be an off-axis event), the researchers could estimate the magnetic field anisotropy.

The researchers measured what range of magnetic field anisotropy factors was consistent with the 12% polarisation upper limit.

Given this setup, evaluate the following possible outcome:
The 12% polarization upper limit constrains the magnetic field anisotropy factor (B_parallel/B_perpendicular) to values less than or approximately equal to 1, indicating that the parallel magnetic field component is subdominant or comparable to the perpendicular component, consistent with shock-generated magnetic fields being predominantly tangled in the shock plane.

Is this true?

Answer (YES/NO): NO